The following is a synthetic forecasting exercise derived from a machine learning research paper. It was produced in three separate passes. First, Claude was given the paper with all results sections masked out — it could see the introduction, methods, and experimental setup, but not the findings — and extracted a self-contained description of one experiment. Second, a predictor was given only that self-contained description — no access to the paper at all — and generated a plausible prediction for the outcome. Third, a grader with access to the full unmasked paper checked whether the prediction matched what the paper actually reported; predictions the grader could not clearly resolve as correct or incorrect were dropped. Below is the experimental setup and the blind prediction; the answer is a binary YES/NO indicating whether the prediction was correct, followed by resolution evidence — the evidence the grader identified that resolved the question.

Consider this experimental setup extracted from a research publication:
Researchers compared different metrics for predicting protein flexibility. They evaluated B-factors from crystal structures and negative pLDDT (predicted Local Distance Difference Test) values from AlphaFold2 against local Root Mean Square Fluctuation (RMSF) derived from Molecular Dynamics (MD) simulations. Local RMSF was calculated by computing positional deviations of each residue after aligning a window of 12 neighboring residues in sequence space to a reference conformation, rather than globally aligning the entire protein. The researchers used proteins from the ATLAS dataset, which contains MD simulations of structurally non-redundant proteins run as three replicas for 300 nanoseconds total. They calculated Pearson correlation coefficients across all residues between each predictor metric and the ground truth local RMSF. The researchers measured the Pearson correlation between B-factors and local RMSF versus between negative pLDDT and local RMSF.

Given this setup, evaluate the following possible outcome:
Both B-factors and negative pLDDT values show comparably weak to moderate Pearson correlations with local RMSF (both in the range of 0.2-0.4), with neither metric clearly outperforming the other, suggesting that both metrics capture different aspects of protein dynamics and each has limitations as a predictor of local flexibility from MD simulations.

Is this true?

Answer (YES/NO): NO